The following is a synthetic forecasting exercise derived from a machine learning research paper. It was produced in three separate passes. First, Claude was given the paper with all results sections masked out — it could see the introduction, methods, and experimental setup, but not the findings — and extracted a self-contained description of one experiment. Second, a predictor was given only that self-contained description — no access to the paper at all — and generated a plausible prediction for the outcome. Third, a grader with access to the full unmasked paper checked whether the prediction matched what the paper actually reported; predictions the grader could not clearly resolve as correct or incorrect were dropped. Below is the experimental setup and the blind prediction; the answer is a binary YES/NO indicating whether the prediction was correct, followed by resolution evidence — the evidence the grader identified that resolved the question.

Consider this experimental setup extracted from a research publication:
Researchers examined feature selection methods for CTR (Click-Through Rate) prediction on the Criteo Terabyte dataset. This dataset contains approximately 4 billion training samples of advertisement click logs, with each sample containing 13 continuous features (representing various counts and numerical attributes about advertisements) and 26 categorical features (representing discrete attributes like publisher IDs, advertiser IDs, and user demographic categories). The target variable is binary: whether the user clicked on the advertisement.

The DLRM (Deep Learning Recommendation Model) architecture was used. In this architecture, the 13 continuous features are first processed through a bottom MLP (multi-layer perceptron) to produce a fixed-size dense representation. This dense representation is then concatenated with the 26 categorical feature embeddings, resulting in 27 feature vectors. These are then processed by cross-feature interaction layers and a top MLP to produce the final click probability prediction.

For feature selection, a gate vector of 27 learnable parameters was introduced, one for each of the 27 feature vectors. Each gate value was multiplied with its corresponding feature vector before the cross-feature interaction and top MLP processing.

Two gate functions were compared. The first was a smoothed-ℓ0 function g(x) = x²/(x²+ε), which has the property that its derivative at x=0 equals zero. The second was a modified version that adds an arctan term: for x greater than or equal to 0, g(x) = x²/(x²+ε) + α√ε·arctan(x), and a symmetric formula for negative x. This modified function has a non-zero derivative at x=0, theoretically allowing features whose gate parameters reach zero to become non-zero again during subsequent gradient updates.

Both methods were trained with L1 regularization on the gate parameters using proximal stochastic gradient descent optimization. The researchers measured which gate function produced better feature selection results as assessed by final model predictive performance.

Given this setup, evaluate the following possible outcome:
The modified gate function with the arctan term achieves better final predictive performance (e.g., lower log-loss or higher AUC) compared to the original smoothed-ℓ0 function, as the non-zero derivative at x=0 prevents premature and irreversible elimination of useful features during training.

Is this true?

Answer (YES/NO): YES